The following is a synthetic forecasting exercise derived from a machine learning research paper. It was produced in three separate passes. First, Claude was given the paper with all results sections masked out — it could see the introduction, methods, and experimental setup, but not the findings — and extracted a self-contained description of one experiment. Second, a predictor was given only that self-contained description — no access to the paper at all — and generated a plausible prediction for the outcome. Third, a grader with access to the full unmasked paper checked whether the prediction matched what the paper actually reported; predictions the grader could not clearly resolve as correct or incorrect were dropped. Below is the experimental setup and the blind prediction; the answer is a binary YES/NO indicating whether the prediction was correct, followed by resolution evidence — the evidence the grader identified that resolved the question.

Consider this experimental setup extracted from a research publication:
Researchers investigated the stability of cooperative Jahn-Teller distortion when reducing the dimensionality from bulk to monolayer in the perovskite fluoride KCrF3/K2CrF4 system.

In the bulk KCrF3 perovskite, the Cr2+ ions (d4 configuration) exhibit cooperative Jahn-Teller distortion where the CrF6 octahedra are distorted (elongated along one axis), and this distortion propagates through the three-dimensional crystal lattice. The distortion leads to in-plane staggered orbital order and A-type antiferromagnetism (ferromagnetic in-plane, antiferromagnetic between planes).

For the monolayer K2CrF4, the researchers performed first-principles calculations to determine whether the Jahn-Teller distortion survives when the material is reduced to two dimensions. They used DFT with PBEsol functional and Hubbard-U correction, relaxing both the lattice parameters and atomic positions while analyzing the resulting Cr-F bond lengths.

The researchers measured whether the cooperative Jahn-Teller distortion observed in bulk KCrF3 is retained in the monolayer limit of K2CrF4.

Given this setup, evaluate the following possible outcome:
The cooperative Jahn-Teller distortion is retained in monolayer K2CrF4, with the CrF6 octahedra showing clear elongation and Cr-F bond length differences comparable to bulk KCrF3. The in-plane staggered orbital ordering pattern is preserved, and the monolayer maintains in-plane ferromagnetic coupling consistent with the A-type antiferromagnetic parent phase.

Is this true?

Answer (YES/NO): YES